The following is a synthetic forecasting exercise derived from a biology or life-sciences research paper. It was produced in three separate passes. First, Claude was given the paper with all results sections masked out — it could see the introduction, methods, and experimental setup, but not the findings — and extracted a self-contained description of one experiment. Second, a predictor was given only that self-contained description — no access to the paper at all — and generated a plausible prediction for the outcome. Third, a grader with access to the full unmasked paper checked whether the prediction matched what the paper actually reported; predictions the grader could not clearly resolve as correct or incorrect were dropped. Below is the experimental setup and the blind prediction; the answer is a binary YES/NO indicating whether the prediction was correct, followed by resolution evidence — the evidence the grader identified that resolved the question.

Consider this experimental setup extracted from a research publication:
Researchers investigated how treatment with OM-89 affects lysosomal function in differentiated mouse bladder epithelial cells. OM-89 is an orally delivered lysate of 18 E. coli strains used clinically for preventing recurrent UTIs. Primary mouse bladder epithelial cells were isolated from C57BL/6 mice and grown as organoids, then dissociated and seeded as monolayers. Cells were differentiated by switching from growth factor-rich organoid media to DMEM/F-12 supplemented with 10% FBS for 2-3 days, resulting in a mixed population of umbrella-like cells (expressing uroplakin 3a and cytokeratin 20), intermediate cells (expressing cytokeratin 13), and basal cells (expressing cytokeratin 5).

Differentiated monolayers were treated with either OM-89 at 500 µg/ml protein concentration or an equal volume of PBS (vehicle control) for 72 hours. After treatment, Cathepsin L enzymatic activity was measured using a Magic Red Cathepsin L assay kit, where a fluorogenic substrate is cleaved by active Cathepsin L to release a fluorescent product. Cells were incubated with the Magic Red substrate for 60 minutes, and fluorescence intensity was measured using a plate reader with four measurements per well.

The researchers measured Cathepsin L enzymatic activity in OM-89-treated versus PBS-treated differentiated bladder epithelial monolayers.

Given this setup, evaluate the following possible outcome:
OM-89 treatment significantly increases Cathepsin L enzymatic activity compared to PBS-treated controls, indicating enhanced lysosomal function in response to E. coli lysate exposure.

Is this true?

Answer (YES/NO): YES